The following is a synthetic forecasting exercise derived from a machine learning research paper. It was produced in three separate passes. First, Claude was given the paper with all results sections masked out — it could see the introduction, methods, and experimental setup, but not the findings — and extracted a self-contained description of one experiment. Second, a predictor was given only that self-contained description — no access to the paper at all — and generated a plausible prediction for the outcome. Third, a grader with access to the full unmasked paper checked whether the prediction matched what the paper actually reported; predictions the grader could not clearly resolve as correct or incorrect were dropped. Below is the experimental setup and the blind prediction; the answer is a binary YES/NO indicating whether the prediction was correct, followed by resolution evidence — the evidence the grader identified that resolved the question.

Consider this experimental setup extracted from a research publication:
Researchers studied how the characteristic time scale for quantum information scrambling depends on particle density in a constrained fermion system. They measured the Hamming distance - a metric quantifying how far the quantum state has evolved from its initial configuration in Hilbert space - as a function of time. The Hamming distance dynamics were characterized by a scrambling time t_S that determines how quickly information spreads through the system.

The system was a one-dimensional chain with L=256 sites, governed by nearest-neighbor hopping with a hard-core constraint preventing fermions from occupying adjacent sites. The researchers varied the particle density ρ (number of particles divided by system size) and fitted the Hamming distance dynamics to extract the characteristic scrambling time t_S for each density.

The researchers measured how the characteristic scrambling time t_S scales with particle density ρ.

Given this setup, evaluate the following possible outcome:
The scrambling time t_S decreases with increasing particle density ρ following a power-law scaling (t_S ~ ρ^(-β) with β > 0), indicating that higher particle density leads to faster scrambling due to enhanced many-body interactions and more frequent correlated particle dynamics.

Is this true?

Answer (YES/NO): YES